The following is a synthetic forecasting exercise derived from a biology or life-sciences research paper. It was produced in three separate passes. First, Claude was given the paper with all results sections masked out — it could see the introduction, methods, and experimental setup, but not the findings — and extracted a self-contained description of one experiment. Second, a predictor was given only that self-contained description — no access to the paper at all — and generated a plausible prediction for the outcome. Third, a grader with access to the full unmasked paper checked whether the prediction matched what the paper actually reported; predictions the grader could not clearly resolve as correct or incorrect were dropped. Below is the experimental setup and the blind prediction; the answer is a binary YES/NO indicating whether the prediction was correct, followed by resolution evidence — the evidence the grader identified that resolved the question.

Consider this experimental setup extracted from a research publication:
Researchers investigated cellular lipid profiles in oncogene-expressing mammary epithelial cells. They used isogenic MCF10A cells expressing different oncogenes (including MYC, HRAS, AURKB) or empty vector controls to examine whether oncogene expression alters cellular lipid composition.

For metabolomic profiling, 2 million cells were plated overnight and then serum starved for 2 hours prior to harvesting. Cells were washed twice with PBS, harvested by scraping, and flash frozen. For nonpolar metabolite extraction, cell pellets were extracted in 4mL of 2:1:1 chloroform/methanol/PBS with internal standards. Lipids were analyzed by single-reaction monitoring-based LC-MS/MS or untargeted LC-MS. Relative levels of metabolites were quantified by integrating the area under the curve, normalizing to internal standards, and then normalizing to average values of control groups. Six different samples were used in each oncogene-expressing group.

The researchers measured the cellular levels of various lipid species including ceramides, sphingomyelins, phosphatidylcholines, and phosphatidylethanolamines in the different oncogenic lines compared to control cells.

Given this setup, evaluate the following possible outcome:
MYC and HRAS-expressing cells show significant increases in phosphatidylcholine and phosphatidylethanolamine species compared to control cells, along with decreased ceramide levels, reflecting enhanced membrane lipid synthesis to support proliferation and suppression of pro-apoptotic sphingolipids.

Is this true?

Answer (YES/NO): NO